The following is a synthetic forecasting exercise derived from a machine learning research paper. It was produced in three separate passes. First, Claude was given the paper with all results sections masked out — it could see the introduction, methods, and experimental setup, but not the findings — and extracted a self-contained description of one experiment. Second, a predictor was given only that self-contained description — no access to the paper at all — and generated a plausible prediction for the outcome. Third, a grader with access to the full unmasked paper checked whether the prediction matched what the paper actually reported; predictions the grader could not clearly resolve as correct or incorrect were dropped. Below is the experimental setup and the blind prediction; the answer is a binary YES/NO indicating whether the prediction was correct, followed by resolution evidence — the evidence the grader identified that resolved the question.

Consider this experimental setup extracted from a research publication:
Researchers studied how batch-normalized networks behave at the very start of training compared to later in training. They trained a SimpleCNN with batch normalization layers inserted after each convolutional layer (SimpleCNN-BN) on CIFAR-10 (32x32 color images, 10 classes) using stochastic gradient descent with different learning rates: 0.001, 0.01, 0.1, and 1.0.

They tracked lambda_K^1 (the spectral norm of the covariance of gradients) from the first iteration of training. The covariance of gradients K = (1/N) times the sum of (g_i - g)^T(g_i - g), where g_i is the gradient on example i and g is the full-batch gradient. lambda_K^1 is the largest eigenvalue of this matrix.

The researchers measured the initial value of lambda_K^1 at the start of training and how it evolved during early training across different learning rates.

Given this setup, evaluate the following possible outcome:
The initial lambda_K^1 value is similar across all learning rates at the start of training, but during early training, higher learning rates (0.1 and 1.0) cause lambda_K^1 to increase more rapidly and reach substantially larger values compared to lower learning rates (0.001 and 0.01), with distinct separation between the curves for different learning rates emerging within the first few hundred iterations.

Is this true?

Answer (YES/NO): NO